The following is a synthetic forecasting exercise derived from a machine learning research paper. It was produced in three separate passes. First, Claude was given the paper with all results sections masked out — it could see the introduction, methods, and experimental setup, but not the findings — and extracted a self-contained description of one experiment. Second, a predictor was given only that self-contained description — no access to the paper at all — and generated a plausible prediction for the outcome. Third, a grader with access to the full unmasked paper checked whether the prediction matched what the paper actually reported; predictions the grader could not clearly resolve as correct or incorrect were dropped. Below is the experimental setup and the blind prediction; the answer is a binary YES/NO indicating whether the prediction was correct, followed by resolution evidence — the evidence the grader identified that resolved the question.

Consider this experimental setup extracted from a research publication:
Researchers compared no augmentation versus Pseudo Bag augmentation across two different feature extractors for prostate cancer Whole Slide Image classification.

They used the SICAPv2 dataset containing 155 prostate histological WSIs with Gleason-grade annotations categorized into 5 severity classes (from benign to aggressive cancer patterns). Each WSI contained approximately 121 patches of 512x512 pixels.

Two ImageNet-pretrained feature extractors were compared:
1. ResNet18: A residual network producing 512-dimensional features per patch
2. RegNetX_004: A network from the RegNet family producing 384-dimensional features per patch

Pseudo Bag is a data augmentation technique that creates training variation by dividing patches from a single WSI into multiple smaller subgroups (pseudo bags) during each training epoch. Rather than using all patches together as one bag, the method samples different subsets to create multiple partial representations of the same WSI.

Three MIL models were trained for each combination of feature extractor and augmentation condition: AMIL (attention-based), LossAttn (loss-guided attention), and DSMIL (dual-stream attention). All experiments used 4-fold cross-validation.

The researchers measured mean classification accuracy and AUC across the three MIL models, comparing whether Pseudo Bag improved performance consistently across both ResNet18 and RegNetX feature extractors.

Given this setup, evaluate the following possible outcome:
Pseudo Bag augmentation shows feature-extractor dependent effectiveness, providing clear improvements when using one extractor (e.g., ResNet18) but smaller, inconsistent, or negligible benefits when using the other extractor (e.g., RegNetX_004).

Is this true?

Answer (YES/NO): YES